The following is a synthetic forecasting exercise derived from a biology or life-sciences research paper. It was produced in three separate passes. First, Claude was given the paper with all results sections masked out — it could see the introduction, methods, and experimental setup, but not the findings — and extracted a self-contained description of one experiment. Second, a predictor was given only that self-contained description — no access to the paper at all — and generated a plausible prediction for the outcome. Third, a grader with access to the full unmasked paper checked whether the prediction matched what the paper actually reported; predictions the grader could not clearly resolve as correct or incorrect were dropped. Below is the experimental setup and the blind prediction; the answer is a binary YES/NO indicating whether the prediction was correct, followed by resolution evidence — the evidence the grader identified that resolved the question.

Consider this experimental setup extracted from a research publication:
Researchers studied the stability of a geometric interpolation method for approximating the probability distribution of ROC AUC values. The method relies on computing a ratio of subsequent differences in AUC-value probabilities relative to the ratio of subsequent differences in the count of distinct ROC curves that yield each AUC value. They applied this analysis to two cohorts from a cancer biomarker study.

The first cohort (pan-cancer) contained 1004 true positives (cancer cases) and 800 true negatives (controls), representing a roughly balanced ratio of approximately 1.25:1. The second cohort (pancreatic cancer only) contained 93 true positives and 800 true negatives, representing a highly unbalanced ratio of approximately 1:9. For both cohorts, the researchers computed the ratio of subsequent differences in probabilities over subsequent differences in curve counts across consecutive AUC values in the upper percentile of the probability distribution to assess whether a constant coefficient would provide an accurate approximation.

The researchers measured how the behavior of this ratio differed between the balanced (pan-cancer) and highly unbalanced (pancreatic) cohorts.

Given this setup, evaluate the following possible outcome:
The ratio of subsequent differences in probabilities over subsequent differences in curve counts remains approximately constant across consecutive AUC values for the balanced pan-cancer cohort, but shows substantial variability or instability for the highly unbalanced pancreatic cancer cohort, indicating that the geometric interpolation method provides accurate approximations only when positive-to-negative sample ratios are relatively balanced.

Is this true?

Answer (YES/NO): YES